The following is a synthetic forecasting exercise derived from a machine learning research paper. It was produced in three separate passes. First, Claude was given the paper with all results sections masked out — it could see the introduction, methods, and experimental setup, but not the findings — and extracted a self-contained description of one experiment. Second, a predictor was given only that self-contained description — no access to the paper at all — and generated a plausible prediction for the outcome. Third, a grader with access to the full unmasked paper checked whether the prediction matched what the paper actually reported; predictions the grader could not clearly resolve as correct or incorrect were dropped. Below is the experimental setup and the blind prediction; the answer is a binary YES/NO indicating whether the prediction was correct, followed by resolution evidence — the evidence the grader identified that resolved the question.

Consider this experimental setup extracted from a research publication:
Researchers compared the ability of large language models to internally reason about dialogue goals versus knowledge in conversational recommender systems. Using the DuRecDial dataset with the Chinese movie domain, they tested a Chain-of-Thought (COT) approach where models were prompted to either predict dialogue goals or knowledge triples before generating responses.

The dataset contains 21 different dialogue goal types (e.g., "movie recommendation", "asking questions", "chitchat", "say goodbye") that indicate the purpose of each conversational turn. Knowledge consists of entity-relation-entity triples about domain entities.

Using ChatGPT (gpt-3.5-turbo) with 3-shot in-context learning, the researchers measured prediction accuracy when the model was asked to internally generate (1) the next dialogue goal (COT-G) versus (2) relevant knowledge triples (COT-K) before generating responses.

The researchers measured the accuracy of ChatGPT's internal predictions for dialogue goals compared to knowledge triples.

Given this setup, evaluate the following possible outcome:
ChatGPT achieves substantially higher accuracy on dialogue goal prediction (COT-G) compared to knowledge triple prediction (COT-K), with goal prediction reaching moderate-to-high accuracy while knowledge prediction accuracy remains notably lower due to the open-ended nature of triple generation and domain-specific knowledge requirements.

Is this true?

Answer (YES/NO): YES